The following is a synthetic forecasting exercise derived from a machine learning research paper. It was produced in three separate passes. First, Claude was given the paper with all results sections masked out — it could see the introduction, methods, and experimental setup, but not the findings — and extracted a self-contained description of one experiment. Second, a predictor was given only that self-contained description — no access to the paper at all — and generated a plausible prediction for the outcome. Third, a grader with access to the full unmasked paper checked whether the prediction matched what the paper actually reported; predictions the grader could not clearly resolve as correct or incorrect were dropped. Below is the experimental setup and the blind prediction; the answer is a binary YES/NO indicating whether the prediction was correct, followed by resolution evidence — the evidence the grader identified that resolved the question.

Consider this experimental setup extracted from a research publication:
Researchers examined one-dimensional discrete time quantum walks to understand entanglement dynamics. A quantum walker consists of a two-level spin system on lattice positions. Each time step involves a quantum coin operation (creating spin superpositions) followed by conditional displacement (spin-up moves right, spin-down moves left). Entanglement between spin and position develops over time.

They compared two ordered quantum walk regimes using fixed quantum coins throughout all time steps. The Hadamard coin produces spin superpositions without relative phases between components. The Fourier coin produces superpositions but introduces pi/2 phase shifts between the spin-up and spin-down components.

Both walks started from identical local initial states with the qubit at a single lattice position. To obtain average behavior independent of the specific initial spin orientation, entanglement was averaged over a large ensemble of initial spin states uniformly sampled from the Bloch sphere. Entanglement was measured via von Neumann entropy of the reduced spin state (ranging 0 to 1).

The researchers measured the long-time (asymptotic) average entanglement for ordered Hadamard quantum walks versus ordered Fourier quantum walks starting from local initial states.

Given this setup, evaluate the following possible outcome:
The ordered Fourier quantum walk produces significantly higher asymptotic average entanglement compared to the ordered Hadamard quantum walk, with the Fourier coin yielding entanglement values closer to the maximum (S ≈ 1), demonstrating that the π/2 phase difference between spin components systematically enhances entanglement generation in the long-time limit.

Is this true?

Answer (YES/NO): NO